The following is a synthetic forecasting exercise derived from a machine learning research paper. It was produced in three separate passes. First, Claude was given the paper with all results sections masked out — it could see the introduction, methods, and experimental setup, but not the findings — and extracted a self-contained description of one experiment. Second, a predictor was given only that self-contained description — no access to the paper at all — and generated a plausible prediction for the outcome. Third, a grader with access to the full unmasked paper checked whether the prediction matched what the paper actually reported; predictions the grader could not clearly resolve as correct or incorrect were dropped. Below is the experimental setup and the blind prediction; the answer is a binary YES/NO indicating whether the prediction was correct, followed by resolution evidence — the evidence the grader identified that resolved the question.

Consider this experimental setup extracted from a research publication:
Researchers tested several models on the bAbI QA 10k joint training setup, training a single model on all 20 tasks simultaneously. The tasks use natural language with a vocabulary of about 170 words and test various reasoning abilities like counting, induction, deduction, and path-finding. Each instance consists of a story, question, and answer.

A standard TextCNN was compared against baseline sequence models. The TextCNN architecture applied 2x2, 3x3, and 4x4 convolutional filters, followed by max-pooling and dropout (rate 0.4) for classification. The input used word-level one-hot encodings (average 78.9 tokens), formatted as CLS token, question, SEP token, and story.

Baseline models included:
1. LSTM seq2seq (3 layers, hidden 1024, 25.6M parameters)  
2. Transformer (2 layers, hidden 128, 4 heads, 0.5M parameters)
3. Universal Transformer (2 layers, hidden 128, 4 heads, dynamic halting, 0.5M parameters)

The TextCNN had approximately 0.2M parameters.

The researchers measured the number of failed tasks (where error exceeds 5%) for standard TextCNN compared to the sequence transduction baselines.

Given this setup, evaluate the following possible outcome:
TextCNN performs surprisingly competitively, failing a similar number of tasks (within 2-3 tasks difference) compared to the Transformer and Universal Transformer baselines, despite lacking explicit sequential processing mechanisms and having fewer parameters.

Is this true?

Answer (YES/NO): NO